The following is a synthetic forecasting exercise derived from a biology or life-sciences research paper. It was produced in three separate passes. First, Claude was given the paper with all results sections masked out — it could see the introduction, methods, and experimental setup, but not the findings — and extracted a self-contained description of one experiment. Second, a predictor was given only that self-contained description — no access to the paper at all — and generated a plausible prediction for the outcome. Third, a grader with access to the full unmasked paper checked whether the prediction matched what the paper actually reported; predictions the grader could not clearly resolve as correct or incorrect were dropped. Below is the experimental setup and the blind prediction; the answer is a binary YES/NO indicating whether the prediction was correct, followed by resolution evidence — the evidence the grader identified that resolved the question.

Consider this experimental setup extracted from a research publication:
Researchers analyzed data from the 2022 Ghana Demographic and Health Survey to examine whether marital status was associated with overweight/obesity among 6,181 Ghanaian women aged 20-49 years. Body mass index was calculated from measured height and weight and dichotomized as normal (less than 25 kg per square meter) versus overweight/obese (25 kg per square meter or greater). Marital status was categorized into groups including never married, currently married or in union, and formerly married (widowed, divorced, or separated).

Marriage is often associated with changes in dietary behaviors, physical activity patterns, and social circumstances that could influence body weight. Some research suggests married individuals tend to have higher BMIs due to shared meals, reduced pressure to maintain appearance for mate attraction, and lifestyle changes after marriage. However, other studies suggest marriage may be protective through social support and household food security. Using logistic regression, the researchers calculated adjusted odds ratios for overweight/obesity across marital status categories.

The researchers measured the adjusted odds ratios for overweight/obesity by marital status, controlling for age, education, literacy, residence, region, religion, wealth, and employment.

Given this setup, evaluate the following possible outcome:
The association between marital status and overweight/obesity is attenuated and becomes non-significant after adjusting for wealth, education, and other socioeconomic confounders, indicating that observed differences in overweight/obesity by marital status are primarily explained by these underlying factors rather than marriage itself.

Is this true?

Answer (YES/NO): NO